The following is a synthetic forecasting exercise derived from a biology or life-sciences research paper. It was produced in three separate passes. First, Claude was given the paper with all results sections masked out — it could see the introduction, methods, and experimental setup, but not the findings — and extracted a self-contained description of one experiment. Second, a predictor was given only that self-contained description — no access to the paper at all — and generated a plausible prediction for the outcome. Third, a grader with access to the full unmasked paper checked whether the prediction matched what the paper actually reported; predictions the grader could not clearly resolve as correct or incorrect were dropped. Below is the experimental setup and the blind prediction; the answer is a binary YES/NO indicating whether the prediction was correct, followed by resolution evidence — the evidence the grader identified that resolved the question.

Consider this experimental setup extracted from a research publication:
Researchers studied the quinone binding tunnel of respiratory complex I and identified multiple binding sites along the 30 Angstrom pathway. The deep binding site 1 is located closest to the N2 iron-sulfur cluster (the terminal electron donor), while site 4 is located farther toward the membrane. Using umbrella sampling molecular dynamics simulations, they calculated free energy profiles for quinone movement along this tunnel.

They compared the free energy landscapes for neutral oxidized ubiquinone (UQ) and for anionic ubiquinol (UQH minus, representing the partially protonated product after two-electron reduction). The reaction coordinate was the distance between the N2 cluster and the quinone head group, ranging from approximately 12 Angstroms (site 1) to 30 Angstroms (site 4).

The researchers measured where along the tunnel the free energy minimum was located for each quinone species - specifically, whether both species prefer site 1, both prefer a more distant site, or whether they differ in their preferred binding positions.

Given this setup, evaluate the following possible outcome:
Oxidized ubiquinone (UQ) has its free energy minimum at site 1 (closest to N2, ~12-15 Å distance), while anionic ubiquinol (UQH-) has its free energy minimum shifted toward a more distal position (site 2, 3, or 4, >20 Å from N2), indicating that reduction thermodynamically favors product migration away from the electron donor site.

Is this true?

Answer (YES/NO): YES